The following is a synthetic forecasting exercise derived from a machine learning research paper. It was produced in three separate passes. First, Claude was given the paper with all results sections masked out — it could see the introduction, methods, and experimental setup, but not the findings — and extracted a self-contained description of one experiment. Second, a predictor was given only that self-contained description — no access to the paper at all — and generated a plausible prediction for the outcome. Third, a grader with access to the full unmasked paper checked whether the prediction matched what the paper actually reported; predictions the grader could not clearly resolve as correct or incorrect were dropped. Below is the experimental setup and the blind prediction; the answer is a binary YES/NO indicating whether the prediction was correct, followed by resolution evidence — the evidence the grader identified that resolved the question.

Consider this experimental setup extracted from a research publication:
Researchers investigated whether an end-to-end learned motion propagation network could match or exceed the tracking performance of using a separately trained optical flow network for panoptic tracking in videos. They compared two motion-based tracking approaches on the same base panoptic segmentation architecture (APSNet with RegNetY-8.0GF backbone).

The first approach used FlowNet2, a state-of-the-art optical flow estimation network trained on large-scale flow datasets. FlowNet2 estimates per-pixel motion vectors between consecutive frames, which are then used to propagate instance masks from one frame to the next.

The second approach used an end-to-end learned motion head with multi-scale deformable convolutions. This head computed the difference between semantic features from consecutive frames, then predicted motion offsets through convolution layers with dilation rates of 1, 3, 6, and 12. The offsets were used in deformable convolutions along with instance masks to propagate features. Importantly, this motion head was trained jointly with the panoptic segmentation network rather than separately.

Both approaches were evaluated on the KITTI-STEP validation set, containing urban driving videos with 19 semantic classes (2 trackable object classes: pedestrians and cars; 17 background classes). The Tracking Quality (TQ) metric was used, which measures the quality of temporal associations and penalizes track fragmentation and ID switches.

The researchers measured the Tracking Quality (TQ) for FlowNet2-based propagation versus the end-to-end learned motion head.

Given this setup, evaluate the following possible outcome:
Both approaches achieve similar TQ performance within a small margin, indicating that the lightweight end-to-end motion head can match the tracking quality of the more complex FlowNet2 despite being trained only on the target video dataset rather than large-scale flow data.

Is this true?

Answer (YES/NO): NO